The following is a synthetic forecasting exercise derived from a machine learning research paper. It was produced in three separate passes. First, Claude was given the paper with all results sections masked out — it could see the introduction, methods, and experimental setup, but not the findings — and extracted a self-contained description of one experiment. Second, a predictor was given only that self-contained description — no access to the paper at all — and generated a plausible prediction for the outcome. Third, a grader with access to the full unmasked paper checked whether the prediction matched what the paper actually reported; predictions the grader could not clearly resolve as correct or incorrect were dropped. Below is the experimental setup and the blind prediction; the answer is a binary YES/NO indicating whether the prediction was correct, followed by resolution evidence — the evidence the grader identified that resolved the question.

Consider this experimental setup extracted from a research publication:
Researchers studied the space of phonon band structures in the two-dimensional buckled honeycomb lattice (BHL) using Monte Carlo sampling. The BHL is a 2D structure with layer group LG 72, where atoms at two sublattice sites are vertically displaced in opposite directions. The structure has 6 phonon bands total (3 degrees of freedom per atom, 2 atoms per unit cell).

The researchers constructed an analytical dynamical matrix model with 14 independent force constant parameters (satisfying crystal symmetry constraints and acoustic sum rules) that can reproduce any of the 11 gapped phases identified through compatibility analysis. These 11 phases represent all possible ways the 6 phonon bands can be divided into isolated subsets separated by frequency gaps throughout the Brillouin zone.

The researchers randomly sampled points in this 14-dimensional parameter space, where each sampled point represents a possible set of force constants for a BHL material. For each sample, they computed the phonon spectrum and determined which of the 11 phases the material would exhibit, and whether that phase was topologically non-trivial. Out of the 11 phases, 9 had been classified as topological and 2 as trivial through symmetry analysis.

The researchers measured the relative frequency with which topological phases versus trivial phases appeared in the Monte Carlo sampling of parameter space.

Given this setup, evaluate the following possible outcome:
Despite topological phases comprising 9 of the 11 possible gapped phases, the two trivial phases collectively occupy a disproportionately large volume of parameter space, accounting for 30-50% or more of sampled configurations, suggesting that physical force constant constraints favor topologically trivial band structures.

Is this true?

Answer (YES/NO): YES